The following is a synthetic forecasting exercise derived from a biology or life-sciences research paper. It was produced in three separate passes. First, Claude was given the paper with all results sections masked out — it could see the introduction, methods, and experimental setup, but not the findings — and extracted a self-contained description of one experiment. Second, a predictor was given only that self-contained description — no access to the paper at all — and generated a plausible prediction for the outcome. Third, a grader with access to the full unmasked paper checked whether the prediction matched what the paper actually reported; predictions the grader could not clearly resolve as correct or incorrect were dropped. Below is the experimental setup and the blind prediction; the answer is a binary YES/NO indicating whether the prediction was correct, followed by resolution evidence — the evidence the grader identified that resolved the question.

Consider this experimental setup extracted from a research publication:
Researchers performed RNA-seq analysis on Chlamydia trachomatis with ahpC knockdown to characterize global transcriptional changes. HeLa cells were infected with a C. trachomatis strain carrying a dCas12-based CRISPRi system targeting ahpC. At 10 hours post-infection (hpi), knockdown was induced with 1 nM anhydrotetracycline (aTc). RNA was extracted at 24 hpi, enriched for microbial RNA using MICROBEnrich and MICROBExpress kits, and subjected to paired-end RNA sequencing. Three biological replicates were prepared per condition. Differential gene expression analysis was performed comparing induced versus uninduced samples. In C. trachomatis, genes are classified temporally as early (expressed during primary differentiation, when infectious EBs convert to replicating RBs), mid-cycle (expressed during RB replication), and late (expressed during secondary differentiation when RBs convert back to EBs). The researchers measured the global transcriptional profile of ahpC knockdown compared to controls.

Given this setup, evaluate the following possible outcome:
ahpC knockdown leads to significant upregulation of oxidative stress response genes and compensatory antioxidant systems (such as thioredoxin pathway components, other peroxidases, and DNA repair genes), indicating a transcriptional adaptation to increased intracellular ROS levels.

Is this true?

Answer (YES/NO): NO